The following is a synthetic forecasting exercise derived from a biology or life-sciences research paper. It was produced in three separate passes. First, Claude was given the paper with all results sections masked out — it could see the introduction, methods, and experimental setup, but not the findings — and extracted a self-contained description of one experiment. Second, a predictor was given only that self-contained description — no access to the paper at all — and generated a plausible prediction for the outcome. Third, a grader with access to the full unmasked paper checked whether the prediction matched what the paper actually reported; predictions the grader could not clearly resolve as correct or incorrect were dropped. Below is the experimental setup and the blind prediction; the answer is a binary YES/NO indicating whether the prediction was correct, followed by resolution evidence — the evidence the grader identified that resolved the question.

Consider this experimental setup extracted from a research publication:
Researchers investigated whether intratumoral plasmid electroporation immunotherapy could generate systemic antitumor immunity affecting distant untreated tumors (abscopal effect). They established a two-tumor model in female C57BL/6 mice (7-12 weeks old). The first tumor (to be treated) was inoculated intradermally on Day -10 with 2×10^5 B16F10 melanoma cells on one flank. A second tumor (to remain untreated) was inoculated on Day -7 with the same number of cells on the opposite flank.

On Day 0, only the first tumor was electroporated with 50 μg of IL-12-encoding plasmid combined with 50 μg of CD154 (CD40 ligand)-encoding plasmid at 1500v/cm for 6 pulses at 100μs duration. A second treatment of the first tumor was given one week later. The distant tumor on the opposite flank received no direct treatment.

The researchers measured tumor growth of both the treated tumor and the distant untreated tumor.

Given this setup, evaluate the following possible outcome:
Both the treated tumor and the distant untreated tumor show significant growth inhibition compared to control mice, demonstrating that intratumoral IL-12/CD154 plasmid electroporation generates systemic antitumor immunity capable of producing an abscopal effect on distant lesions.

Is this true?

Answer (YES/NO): YES